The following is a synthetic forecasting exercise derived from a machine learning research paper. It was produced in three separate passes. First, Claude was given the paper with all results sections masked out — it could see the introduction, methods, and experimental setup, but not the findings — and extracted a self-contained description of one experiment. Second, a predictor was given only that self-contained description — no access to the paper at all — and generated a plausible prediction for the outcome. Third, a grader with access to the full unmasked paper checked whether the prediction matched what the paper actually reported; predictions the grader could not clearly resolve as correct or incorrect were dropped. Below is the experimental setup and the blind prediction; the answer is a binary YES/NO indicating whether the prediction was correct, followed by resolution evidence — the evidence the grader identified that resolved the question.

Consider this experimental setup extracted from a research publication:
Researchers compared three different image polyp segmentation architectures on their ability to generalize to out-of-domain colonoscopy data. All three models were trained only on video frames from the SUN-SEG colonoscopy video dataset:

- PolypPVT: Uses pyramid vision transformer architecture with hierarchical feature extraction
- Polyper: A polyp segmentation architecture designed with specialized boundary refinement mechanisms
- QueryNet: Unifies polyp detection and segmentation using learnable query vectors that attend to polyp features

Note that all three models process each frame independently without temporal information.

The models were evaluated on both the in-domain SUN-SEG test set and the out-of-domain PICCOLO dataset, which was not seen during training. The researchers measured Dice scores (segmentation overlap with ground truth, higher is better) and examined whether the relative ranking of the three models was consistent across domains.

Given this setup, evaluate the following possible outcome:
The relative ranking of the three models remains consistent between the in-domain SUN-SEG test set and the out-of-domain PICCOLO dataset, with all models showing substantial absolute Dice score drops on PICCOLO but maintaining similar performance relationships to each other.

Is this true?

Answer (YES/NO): YES